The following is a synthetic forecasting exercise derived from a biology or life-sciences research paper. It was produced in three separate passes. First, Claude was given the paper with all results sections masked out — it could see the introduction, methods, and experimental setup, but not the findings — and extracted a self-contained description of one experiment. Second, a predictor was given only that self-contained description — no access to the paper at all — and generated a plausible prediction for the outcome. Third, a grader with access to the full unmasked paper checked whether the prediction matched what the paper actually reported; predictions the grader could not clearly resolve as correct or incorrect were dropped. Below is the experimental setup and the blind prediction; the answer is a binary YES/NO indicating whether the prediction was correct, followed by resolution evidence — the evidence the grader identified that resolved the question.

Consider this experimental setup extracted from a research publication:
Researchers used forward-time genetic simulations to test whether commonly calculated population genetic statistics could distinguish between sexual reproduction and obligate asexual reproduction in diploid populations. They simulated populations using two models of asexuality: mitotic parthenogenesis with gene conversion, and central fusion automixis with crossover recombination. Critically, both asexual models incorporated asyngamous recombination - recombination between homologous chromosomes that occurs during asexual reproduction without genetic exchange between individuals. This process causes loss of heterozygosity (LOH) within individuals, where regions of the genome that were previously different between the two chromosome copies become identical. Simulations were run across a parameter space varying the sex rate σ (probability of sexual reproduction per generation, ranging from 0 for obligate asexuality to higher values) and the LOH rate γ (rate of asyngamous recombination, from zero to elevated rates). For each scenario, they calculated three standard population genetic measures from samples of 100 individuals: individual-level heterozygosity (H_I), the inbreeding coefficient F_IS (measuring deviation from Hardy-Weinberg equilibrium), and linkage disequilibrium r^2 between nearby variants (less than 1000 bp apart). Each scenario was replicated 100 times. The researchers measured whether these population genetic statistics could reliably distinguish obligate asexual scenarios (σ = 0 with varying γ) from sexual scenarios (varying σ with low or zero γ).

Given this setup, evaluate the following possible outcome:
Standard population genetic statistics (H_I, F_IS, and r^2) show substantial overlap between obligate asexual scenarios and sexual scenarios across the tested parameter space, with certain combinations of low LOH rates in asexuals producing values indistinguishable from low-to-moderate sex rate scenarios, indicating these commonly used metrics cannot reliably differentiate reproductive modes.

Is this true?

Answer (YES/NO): NO